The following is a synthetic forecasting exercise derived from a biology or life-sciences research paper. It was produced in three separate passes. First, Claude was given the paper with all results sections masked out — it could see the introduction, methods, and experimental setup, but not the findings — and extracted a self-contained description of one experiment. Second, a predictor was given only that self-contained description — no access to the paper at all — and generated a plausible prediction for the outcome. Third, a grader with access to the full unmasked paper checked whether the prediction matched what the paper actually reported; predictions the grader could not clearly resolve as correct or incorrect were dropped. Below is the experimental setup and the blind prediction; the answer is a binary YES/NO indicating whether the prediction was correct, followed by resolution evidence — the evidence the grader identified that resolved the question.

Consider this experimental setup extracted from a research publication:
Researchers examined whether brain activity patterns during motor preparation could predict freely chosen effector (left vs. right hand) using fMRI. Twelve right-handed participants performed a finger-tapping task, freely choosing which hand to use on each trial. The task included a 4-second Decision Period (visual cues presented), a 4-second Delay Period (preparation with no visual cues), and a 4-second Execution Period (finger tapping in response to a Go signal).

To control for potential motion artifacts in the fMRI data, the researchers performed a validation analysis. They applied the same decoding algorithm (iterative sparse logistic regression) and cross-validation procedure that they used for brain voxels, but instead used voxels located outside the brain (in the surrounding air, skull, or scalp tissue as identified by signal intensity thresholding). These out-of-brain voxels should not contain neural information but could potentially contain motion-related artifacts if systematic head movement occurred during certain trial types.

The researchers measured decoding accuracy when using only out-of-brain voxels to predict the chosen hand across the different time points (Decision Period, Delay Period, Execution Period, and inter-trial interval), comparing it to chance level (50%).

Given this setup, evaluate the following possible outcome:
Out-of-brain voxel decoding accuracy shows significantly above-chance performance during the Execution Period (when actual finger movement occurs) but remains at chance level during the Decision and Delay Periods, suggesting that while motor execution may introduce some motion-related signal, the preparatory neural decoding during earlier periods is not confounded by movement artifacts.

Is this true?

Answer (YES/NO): YES